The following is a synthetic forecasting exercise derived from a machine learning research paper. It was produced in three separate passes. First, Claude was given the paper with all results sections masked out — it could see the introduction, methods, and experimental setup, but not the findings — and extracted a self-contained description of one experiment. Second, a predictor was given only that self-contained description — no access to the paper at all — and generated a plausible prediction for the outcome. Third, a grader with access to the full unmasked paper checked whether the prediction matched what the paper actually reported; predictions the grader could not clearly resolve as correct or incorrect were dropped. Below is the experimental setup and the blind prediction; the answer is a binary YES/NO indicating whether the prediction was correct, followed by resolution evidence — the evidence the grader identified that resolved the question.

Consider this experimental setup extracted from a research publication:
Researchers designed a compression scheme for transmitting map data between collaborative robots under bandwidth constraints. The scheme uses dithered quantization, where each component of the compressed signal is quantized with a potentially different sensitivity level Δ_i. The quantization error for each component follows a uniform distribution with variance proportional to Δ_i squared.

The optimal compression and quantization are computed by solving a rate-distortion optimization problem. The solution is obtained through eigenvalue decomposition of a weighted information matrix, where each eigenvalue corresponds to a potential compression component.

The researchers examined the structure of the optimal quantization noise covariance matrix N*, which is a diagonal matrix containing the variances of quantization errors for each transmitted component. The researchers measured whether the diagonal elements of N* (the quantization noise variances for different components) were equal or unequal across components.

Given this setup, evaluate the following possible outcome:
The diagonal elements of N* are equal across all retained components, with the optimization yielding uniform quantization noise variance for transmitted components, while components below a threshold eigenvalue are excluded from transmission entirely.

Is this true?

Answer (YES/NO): NO